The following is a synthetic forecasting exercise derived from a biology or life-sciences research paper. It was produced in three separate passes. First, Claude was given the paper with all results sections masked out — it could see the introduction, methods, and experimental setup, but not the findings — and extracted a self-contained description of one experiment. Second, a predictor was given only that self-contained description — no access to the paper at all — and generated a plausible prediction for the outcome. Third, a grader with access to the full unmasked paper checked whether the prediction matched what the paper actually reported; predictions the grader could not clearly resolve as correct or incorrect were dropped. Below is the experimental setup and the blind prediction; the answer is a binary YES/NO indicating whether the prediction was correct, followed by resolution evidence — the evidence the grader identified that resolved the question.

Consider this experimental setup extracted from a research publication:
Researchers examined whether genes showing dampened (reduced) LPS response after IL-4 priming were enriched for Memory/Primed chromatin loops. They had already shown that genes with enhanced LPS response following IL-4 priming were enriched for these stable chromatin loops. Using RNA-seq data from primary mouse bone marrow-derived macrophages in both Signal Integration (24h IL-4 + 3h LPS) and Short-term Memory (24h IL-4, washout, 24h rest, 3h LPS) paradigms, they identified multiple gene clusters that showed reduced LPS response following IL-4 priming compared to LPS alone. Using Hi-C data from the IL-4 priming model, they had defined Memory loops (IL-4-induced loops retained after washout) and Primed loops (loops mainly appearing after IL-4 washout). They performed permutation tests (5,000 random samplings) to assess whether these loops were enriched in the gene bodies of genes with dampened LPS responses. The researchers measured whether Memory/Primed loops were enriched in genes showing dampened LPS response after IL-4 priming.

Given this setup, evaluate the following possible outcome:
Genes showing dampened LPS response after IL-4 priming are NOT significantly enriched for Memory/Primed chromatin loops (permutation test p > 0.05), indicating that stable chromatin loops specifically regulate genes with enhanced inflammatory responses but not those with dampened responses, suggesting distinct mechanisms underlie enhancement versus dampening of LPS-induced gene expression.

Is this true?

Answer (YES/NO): NO